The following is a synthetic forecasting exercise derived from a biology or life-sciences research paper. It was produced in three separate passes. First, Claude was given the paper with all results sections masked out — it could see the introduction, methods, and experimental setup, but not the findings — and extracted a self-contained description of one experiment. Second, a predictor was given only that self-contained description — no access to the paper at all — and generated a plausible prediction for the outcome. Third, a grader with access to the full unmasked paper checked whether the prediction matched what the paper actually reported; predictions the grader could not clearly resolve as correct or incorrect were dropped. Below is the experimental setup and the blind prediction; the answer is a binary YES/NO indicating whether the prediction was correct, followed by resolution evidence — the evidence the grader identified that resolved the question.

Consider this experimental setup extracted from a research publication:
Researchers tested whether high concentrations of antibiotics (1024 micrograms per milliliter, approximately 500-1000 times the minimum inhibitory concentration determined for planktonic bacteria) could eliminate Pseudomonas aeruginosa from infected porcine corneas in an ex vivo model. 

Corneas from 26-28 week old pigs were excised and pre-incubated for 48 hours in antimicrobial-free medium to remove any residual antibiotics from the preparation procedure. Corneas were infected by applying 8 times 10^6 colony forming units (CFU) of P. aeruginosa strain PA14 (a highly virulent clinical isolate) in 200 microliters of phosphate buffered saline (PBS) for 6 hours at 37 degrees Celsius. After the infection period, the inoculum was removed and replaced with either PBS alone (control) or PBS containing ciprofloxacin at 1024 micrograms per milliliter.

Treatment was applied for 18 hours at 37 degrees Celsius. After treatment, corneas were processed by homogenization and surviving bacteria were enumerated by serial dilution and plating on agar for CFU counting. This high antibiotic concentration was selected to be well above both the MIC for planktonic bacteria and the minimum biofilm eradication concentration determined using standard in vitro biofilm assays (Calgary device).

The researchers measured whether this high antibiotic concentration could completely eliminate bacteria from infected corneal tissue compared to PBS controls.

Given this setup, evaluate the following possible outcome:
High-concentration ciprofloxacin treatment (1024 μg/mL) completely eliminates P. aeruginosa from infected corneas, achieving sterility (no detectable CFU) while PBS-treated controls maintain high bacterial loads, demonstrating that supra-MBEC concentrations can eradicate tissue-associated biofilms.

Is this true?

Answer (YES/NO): NO